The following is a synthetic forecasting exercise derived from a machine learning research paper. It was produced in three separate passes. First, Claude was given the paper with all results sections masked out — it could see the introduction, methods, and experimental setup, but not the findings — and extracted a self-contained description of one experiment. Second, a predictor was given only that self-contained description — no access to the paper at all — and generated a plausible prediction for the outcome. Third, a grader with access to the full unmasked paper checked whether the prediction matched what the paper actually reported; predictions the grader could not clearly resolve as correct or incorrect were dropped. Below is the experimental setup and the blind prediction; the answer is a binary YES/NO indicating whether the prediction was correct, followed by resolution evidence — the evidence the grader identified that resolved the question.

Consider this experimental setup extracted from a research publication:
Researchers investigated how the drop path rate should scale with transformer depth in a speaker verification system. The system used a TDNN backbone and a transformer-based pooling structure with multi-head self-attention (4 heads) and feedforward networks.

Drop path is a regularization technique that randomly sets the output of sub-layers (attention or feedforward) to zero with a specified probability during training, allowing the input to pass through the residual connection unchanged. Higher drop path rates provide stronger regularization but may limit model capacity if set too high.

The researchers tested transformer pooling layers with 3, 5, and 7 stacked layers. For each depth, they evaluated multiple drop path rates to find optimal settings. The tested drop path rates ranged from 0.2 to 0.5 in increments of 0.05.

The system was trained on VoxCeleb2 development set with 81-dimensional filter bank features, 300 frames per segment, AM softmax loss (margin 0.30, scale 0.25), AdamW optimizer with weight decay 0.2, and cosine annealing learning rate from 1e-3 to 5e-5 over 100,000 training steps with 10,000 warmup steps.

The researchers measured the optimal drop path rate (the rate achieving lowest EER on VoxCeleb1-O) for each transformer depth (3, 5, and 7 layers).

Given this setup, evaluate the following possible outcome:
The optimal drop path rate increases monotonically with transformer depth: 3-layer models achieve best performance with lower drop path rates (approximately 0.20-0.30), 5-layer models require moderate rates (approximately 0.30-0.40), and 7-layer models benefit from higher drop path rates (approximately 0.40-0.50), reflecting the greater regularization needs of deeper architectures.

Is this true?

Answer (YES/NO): YES